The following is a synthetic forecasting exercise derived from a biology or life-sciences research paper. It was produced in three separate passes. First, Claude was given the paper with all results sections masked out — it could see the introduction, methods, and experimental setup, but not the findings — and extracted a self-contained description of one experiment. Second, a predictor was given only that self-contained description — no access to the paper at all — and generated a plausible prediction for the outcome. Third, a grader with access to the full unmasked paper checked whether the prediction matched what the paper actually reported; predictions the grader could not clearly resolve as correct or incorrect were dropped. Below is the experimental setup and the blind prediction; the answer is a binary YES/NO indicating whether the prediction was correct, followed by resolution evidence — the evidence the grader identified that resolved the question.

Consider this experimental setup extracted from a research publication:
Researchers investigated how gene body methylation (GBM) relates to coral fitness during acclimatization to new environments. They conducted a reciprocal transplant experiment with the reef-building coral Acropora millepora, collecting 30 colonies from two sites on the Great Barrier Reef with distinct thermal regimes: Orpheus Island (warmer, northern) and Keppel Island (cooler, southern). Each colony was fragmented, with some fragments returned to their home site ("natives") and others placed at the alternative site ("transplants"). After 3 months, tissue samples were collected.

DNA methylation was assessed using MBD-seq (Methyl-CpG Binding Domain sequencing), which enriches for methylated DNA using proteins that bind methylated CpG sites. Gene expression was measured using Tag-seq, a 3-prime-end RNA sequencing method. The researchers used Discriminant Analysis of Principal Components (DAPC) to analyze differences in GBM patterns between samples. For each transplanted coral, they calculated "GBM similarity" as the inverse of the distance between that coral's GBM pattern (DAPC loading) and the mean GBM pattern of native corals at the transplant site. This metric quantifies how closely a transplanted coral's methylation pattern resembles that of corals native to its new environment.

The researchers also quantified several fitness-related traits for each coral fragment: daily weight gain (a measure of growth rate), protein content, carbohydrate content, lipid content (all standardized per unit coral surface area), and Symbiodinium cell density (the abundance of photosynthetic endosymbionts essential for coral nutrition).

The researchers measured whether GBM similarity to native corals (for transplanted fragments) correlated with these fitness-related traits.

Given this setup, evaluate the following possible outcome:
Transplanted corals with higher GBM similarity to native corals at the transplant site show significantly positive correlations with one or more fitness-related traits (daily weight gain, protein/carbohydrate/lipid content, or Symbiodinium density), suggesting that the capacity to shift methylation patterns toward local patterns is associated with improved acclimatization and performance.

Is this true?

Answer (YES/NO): YES